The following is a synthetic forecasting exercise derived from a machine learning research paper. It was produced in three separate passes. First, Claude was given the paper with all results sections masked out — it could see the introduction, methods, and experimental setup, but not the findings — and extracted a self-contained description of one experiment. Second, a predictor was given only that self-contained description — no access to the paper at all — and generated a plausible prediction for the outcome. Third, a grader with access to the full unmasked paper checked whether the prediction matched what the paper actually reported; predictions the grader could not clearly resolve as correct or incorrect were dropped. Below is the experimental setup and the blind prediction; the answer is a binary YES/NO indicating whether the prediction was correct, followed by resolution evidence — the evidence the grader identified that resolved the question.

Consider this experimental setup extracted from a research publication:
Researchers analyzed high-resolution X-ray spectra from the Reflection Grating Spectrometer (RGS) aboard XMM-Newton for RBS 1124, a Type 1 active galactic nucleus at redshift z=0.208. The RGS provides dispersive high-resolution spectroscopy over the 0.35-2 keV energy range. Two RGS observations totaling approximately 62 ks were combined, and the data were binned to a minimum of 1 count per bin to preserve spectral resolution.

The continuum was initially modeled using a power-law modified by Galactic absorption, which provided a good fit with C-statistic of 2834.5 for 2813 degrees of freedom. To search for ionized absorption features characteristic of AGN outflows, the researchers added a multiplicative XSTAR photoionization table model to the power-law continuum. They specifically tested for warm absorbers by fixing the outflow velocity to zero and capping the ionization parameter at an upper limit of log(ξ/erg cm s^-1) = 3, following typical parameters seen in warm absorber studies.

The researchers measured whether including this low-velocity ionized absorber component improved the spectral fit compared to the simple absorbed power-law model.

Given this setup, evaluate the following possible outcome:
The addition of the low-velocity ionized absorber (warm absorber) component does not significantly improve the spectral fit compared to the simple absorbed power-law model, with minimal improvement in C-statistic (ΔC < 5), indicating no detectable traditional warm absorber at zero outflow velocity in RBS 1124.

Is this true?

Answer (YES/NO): YES